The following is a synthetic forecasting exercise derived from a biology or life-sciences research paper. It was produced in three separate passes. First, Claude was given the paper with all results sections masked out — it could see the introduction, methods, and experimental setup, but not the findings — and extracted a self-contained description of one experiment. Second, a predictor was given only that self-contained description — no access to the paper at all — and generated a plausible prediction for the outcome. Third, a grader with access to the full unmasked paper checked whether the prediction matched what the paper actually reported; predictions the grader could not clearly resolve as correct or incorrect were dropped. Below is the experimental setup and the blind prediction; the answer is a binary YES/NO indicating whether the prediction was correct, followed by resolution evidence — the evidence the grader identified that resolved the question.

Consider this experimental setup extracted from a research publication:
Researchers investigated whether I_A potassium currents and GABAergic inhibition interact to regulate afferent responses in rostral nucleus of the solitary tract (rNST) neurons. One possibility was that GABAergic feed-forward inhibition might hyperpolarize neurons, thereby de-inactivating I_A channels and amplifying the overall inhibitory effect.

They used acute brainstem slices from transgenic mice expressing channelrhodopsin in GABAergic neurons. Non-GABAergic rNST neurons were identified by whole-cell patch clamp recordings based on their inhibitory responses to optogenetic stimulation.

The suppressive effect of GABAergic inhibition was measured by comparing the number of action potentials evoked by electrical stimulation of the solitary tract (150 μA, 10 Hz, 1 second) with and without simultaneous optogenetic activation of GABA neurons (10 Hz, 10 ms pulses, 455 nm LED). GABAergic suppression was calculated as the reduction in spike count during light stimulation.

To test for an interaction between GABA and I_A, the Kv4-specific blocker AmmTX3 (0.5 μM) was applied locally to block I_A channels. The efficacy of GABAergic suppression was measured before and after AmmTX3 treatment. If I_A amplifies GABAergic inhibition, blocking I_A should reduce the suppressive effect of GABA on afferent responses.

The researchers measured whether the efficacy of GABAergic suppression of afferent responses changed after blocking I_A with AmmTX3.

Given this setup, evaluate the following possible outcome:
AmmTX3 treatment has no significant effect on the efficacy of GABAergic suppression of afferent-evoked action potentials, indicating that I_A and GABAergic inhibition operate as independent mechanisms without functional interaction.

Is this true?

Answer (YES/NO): YES